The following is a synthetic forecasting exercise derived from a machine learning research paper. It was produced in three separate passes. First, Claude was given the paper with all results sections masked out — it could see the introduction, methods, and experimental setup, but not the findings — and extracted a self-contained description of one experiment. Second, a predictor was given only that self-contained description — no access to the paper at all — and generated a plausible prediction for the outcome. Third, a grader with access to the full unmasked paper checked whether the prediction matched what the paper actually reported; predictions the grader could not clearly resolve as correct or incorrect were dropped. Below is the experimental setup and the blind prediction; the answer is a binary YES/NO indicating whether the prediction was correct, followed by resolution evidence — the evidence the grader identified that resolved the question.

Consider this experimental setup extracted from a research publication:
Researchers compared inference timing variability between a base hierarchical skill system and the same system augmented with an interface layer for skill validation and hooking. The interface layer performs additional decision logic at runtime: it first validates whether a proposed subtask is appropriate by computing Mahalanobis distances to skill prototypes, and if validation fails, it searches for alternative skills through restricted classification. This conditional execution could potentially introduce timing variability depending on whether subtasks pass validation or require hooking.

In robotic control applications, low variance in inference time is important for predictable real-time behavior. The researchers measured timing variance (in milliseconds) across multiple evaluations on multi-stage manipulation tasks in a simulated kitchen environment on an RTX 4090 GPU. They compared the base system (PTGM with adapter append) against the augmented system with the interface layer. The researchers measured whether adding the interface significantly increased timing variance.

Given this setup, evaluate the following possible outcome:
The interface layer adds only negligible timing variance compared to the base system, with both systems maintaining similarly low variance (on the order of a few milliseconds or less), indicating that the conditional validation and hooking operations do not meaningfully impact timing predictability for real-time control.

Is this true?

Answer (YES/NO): YES